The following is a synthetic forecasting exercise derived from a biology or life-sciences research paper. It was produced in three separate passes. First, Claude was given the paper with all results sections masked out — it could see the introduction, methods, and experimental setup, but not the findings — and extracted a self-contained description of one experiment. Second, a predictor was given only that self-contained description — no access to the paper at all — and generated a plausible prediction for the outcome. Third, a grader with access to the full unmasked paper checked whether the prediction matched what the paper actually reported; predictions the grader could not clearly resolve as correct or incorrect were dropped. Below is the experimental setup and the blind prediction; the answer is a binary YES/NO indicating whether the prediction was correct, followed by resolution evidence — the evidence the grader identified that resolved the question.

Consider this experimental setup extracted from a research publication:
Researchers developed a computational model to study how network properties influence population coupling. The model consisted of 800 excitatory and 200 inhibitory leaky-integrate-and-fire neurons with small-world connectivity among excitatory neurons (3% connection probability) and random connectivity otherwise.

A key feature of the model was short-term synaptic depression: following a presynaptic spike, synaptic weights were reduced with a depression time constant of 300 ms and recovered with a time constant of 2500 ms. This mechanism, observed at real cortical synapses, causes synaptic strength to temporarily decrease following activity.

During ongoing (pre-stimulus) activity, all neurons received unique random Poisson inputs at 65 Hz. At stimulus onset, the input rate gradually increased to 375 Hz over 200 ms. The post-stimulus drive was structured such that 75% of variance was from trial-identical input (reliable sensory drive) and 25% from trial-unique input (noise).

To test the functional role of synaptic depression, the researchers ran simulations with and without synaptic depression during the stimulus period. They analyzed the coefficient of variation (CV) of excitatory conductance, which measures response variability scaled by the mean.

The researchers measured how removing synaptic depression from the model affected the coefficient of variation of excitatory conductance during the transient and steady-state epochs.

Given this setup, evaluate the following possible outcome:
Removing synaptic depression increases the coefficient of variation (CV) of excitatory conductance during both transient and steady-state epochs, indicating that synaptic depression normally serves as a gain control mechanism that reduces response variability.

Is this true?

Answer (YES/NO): NO